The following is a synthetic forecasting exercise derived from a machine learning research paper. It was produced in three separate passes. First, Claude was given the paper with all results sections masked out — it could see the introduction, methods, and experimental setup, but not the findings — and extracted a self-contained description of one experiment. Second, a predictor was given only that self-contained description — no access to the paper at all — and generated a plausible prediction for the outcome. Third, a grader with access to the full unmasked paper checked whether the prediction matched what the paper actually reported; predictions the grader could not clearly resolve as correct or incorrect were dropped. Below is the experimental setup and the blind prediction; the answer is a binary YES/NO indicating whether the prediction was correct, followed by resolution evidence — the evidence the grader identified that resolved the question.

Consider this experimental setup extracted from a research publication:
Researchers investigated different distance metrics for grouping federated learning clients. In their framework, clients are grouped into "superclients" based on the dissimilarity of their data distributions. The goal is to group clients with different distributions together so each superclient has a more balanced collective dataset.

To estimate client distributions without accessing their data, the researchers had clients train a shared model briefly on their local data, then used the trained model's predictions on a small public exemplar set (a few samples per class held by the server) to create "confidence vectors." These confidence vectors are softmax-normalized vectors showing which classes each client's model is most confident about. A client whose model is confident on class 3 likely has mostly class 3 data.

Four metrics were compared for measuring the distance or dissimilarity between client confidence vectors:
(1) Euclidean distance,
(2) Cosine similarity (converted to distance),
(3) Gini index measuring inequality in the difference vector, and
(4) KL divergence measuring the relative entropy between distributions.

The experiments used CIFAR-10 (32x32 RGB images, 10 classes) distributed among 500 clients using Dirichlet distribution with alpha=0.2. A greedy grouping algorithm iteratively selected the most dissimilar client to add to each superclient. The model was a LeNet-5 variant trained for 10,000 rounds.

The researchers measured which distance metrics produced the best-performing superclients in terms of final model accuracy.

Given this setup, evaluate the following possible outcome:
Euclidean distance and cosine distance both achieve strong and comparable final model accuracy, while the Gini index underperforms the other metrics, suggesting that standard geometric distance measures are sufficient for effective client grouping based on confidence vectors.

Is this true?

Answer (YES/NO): NO